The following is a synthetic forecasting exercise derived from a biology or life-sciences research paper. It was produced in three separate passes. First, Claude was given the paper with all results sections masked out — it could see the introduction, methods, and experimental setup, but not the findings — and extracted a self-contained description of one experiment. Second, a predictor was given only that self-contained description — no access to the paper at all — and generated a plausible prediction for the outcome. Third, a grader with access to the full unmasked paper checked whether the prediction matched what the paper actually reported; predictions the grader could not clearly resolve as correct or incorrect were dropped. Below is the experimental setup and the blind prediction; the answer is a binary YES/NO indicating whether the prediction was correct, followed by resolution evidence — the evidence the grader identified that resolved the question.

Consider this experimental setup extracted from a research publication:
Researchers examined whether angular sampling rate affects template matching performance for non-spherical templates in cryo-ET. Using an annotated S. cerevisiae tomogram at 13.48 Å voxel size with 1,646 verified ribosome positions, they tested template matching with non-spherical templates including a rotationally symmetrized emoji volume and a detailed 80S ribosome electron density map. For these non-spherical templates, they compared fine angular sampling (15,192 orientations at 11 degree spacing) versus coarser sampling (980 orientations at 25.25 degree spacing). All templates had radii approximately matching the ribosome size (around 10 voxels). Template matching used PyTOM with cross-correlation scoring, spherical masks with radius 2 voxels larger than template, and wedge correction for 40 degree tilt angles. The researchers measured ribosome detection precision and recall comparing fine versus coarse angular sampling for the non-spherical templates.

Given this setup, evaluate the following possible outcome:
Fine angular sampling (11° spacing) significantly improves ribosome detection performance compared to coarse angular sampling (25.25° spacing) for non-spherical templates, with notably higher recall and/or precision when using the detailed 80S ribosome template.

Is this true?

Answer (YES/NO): NO